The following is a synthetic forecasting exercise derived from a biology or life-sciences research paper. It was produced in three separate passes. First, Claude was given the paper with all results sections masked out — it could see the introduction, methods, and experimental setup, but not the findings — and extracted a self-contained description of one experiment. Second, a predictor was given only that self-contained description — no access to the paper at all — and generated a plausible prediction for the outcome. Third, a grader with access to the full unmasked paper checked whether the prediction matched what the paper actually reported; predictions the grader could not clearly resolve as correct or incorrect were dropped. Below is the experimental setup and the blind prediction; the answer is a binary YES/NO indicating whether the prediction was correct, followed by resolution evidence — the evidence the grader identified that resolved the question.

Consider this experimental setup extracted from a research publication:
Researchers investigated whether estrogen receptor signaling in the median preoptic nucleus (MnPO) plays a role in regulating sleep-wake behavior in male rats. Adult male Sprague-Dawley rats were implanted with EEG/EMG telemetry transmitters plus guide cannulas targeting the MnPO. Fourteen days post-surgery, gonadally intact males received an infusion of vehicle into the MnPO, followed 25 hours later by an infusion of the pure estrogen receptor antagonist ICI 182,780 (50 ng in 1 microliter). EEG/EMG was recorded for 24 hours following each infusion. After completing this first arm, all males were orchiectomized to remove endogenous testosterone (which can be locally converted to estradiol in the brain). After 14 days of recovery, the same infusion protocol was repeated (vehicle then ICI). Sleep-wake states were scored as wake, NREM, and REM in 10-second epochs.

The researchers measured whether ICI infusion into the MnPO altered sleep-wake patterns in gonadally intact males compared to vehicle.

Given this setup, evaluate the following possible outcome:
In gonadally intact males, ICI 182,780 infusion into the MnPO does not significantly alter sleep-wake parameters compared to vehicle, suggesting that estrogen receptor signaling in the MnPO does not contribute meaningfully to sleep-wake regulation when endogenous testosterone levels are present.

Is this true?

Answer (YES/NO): YES